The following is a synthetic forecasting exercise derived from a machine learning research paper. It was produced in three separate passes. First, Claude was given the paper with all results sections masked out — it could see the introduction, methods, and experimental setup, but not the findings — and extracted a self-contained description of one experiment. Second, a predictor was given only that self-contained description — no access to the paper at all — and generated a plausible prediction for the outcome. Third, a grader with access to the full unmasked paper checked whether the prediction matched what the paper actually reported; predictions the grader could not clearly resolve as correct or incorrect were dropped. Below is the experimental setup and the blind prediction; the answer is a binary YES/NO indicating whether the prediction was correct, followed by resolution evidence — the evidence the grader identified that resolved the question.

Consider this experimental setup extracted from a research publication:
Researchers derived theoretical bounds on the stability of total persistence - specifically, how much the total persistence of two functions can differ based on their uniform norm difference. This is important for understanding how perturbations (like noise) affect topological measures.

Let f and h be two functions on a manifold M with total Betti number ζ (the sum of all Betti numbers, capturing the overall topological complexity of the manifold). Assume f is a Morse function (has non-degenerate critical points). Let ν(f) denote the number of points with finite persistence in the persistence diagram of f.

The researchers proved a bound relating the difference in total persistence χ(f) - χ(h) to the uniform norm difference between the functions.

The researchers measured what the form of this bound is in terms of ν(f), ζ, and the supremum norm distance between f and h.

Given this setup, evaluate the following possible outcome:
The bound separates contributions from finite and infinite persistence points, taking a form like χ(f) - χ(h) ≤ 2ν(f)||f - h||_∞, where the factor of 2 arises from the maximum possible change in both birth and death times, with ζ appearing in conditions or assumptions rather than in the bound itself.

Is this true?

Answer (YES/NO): NO